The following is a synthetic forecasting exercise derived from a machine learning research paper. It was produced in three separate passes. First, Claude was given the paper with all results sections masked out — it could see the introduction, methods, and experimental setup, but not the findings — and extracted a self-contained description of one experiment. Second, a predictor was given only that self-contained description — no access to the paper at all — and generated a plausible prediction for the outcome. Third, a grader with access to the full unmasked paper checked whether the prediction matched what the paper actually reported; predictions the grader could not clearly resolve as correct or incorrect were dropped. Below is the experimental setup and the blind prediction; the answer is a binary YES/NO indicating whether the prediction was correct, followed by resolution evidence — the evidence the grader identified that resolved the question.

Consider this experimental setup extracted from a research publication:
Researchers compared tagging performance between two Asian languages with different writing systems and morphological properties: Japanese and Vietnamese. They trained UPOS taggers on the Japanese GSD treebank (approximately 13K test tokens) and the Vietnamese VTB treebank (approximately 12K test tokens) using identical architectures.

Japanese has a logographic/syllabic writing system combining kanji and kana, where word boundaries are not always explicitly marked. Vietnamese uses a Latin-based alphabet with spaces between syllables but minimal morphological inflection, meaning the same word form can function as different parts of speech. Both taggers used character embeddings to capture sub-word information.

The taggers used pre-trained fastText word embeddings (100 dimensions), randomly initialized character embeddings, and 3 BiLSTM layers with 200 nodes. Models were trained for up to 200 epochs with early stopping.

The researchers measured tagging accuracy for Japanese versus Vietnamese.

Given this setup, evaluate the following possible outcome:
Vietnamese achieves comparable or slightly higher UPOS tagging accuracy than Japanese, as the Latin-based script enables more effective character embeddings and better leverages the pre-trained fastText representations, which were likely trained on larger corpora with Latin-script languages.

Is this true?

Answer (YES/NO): NO